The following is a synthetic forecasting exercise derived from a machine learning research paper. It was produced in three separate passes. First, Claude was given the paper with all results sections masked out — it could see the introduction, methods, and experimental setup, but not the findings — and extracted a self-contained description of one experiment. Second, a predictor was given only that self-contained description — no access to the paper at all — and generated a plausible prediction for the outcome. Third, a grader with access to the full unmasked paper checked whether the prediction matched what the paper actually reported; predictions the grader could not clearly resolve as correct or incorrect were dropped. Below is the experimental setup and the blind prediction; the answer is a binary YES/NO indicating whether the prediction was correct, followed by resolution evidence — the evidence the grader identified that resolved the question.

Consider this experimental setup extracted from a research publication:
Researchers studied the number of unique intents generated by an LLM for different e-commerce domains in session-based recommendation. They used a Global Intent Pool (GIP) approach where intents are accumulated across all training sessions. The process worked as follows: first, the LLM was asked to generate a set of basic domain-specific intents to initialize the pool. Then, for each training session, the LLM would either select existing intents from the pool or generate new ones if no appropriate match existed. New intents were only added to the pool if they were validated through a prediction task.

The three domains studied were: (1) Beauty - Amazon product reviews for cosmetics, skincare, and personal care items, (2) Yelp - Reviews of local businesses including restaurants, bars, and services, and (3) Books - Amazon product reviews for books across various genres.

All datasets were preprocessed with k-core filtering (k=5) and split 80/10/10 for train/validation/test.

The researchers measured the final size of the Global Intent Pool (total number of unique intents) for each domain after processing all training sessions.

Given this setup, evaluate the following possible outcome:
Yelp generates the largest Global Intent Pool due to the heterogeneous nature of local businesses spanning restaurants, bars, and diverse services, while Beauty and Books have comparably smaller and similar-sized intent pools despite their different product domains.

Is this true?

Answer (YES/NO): YES